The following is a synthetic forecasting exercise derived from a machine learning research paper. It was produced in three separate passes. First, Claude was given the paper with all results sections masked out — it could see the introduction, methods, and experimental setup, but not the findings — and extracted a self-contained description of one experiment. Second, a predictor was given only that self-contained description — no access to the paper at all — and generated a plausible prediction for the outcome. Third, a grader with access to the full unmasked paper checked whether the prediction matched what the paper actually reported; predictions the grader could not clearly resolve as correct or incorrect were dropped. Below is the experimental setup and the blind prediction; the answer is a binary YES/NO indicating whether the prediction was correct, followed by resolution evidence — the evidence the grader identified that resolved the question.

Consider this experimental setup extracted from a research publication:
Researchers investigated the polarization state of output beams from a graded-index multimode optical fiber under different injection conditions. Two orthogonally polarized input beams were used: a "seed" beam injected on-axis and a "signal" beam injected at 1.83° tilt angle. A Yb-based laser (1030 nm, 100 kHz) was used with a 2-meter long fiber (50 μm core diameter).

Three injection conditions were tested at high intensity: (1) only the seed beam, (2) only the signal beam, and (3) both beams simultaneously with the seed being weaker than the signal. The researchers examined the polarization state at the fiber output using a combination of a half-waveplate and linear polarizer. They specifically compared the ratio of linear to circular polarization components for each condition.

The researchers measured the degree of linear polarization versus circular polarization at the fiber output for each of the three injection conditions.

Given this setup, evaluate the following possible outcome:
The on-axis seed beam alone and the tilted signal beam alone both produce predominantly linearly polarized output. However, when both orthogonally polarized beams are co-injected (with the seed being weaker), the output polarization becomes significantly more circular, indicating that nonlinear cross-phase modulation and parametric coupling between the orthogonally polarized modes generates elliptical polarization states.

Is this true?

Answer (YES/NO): NO